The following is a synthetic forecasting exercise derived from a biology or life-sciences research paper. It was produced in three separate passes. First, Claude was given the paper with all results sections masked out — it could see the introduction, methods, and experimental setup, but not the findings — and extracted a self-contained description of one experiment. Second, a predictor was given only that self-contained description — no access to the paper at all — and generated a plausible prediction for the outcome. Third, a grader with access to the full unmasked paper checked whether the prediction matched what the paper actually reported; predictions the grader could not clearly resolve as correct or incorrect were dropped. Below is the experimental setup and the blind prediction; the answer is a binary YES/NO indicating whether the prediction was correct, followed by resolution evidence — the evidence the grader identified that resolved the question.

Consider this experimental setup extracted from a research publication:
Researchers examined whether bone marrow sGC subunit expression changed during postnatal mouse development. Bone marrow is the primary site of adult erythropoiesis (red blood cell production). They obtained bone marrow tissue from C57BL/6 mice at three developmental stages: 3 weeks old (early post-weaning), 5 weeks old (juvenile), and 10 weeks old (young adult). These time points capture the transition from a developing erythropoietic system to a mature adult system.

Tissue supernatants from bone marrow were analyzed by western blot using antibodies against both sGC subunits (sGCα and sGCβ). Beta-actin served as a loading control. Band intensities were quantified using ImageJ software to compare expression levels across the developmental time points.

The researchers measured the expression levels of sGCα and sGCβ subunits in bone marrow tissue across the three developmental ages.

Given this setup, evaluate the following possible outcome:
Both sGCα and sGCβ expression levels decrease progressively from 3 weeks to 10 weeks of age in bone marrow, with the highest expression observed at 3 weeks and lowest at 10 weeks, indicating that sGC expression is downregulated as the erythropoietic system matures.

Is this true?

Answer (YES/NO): NO